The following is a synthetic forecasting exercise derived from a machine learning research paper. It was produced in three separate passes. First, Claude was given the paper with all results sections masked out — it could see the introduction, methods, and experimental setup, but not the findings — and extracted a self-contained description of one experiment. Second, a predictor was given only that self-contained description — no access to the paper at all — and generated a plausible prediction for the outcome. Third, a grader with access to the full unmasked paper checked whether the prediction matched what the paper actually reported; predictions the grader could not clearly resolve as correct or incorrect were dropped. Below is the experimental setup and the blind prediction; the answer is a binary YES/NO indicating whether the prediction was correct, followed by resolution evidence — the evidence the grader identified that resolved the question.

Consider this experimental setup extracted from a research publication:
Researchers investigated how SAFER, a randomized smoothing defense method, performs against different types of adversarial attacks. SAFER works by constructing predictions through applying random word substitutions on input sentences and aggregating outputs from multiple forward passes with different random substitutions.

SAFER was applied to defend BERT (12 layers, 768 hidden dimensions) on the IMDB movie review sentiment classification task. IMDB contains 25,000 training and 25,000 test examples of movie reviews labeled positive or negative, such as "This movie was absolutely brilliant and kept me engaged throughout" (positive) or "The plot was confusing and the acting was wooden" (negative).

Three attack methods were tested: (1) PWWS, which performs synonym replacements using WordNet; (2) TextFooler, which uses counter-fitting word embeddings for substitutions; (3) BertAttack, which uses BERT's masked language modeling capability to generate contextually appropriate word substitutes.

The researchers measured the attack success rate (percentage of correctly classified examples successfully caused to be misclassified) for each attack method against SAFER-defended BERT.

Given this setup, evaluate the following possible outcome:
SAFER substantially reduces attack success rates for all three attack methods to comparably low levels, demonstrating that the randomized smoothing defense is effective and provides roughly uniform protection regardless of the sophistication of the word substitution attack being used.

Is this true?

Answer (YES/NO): NO